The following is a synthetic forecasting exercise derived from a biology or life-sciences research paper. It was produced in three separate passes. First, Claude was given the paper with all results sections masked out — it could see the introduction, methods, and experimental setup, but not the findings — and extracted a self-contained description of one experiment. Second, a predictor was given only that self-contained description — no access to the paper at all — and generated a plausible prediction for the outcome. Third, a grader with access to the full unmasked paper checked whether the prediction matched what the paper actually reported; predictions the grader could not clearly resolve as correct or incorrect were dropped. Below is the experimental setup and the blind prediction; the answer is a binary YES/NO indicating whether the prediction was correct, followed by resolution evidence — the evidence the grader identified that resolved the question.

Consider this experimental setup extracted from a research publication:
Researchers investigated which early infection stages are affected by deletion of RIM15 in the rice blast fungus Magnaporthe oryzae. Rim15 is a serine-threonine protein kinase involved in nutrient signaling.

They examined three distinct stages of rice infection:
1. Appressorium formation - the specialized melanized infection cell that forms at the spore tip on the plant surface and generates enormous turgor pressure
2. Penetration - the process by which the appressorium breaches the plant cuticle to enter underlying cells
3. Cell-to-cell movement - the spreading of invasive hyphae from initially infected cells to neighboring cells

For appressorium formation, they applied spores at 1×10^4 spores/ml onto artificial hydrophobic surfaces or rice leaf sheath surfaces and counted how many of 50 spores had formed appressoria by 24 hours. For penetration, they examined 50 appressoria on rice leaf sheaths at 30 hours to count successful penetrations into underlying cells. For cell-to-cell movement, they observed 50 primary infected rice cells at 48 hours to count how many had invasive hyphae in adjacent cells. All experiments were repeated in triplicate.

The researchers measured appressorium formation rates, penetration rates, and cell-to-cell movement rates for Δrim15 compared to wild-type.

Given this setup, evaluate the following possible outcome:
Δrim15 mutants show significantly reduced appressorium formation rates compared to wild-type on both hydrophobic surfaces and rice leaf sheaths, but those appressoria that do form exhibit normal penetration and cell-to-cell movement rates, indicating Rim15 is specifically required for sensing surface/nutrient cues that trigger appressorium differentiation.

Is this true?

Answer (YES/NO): NO